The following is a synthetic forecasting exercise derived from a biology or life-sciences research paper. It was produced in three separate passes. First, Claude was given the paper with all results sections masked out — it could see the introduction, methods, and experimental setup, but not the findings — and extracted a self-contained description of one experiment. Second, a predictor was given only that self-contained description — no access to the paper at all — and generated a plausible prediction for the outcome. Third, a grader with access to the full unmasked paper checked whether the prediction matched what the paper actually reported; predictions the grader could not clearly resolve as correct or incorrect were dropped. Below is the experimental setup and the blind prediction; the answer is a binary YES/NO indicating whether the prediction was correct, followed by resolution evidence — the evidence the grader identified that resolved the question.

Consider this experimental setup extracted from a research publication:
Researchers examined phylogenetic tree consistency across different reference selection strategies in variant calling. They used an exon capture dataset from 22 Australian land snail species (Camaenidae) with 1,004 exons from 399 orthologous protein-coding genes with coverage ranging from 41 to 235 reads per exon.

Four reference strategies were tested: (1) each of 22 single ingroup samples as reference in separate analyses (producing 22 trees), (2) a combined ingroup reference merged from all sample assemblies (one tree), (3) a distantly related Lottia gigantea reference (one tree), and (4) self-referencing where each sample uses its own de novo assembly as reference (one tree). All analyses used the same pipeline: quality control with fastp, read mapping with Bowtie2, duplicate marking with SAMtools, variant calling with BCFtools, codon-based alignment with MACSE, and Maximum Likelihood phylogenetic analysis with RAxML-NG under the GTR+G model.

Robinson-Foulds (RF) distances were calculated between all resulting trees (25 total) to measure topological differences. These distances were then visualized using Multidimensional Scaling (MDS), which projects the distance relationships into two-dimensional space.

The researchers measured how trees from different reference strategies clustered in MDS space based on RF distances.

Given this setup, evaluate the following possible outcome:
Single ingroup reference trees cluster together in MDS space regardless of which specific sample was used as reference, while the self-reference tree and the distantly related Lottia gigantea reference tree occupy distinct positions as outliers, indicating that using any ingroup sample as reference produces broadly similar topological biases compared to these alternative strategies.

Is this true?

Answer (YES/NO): NO